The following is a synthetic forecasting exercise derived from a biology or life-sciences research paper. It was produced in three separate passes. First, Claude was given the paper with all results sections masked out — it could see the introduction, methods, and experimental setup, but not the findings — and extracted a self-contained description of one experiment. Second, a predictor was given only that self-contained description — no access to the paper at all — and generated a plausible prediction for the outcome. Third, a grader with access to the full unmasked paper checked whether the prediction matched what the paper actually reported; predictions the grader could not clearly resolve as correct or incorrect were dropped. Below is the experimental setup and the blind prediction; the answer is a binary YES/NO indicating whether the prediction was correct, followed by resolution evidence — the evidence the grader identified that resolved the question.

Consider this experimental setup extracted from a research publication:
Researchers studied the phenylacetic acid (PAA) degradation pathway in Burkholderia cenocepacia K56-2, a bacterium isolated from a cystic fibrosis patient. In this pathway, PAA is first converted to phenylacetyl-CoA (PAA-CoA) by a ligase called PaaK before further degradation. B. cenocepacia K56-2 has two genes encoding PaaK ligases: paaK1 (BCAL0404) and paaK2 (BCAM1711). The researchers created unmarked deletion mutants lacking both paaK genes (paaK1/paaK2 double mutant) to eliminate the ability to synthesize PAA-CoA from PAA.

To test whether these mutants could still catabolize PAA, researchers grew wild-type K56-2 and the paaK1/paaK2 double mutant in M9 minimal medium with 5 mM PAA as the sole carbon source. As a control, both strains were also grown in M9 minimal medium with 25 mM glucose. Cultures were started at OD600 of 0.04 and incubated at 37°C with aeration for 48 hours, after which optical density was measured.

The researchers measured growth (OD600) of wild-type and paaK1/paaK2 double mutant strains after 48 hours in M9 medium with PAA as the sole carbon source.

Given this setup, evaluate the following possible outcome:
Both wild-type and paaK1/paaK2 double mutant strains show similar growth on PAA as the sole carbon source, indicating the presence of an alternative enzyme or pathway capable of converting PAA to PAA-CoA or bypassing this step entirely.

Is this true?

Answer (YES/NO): NO